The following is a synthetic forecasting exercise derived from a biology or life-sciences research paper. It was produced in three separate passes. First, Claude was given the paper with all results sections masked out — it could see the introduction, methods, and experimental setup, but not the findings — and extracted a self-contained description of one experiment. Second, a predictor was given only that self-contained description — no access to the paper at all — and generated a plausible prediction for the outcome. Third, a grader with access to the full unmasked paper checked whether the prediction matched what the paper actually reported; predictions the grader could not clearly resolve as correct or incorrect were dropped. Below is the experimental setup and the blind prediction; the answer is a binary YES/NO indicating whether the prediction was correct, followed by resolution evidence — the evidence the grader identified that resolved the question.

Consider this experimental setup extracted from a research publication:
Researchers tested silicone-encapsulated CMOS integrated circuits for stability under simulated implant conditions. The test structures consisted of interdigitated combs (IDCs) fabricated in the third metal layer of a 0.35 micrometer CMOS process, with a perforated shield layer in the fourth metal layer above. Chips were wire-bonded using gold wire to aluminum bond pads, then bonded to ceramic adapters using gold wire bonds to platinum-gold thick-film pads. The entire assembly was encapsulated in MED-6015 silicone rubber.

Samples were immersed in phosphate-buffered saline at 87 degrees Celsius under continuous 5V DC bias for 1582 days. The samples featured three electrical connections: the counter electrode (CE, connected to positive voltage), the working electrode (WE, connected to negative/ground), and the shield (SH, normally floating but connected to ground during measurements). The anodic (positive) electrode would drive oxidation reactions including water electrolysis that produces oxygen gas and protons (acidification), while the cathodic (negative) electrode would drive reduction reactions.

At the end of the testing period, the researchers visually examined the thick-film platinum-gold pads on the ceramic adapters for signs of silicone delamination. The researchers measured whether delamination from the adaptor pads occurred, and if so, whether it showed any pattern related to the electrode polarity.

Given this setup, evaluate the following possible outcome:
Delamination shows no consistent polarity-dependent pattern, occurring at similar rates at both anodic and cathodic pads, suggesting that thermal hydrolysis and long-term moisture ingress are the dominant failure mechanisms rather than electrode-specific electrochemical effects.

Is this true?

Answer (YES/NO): NO